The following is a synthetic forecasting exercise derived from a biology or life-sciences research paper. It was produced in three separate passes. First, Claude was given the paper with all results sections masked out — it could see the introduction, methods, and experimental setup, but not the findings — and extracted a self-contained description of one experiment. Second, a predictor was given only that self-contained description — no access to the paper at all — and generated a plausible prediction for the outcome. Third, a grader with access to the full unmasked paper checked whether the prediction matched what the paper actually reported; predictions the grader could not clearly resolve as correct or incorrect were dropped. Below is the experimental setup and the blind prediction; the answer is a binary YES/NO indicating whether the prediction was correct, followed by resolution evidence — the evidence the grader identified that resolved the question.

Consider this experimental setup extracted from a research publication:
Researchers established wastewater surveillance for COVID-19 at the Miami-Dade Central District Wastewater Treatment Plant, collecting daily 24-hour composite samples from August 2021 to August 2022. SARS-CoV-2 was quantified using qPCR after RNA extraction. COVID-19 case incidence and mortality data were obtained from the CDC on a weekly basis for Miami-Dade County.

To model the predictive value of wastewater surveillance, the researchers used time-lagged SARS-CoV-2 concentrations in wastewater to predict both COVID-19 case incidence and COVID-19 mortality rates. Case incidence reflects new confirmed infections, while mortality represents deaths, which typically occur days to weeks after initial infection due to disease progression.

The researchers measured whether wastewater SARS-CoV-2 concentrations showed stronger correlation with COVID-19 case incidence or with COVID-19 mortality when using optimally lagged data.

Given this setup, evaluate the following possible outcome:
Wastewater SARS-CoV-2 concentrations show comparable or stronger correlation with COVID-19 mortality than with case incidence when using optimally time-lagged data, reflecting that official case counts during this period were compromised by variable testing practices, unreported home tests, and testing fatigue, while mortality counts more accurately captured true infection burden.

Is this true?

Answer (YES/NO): NO